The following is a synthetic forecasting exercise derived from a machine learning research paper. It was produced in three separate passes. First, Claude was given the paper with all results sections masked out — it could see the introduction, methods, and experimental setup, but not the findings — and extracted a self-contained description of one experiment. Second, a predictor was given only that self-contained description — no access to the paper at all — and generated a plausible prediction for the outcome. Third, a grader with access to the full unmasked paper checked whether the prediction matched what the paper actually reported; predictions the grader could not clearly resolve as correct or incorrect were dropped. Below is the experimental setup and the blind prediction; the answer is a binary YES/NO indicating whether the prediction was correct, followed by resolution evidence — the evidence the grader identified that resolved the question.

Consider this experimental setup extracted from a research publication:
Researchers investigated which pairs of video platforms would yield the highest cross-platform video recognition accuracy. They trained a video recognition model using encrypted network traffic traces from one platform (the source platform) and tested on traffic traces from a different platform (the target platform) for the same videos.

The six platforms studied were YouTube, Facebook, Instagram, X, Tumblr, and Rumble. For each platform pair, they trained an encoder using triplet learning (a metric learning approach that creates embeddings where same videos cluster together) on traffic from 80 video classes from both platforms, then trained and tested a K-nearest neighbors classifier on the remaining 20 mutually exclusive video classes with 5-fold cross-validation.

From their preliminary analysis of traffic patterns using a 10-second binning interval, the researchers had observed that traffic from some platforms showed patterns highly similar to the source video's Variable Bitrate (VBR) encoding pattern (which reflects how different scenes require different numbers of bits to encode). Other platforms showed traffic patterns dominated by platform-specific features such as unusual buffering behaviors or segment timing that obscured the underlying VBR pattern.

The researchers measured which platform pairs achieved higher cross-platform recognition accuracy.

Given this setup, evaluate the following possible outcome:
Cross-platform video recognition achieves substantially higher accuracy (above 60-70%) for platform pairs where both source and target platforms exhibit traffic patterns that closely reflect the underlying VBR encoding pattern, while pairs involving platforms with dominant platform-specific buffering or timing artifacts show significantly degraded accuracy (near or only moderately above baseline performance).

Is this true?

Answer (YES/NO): NO